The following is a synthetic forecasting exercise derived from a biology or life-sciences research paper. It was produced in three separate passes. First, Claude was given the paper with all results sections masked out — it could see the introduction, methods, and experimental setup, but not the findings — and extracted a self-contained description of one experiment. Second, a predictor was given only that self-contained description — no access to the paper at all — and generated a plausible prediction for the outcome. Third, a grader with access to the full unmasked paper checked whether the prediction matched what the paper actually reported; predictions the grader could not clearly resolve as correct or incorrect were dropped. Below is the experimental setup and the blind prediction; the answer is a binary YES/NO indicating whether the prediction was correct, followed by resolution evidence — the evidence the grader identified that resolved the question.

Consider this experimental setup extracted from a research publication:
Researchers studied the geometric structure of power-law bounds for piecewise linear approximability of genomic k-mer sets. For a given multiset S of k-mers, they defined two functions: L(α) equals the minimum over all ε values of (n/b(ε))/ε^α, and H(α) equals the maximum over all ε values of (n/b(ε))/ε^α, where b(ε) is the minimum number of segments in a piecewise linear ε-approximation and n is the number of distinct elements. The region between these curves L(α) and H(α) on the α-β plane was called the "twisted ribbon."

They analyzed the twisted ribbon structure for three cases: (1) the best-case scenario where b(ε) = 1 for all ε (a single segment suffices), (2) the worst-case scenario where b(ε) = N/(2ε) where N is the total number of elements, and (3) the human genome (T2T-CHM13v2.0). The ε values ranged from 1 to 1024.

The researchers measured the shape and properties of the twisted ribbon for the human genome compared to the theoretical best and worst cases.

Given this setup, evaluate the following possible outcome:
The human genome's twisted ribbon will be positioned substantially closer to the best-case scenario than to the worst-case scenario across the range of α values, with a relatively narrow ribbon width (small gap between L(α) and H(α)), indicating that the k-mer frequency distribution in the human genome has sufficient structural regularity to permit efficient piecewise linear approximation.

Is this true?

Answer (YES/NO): NO